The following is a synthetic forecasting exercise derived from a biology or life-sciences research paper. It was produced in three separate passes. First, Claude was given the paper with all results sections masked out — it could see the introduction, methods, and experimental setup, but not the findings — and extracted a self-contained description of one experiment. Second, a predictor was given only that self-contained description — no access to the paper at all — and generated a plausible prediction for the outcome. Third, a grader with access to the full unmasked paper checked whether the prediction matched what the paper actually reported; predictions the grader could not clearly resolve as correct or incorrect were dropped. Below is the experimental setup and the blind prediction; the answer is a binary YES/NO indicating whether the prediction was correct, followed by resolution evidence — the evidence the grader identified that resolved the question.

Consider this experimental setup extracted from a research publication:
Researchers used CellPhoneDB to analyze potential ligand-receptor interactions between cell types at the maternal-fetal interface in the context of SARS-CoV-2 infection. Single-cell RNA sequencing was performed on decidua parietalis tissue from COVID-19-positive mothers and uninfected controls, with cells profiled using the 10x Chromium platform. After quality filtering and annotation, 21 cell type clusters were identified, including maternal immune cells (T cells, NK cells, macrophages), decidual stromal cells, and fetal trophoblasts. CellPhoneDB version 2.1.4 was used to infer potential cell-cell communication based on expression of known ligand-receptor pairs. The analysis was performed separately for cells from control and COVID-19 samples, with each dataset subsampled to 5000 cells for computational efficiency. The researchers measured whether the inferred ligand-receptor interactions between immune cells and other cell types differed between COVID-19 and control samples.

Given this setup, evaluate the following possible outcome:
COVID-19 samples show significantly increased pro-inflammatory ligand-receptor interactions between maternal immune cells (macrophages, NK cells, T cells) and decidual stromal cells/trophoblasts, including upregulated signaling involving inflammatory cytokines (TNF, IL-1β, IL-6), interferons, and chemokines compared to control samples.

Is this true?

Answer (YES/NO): NO